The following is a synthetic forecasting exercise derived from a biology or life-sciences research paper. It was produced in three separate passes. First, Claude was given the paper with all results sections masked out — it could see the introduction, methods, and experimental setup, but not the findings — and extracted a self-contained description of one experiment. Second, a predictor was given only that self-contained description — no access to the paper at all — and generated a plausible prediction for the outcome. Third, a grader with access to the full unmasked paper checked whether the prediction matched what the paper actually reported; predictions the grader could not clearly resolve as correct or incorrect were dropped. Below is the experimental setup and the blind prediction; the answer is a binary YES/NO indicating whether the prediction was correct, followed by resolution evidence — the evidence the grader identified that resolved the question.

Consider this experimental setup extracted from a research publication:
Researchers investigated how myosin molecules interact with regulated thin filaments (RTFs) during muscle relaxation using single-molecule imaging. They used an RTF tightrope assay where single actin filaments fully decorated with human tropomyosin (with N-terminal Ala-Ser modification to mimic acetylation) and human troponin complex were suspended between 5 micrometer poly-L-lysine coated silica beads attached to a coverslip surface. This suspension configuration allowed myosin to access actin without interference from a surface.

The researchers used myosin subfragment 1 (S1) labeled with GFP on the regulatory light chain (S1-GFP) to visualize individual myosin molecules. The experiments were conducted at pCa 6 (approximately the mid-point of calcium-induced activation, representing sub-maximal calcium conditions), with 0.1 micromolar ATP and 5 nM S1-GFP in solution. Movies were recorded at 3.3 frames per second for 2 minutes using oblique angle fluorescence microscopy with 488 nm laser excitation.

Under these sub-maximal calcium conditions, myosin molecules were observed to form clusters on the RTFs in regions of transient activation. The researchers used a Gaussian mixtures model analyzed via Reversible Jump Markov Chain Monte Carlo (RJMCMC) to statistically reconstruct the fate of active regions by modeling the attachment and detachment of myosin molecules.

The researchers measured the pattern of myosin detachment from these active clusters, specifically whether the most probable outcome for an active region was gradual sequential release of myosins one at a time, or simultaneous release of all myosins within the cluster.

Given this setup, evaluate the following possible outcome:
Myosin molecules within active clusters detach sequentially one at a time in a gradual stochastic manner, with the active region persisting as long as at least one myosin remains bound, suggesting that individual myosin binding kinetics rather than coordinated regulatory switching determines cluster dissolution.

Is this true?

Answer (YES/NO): NO